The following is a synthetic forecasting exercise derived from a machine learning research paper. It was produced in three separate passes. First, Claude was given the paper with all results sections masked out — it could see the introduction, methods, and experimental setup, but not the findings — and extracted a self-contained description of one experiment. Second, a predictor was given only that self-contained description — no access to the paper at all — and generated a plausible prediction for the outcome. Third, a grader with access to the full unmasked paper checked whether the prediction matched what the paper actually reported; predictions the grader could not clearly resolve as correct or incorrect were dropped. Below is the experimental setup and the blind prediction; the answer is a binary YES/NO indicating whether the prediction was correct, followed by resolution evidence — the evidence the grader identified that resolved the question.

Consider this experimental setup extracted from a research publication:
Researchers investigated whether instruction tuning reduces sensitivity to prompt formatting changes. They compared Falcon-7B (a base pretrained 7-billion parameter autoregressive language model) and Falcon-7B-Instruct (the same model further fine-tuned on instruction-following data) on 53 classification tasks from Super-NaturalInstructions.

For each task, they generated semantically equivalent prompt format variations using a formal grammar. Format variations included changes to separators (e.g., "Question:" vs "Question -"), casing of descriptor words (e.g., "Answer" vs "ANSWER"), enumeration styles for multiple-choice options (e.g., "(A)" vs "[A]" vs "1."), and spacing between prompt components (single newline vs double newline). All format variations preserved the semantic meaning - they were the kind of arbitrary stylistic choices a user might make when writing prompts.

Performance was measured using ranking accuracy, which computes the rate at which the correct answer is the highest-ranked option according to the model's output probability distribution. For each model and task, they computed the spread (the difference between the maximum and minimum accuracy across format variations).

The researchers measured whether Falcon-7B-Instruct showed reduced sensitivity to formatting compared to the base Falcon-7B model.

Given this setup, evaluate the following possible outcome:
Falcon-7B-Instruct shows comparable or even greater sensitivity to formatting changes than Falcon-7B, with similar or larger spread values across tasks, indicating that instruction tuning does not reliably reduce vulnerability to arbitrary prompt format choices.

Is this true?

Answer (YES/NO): YES